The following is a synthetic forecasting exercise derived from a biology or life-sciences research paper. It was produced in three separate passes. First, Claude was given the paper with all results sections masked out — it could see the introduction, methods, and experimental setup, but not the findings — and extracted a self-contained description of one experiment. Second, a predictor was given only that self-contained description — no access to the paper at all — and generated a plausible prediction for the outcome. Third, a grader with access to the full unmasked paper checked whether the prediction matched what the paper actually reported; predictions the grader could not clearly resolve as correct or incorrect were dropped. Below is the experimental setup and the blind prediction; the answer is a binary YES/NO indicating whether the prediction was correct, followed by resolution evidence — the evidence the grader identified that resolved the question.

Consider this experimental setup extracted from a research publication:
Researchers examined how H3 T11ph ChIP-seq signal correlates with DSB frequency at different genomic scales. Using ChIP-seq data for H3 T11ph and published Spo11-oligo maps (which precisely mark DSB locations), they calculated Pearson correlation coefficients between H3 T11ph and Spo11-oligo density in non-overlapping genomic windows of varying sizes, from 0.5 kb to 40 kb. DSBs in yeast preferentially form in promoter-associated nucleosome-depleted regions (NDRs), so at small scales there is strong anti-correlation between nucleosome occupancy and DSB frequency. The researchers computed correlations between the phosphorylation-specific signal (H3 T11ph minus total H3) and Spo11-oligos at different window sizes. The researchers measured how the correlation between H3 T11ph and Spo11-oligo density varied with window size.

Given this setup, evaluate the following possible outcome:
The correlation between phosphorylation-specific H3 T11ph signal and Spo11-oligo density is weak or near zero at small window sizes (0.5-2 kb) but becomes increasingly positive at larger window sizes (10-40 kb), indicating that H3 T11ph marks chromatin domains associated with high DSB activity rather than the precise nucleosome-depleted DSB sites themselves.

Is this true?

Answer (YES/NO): YES